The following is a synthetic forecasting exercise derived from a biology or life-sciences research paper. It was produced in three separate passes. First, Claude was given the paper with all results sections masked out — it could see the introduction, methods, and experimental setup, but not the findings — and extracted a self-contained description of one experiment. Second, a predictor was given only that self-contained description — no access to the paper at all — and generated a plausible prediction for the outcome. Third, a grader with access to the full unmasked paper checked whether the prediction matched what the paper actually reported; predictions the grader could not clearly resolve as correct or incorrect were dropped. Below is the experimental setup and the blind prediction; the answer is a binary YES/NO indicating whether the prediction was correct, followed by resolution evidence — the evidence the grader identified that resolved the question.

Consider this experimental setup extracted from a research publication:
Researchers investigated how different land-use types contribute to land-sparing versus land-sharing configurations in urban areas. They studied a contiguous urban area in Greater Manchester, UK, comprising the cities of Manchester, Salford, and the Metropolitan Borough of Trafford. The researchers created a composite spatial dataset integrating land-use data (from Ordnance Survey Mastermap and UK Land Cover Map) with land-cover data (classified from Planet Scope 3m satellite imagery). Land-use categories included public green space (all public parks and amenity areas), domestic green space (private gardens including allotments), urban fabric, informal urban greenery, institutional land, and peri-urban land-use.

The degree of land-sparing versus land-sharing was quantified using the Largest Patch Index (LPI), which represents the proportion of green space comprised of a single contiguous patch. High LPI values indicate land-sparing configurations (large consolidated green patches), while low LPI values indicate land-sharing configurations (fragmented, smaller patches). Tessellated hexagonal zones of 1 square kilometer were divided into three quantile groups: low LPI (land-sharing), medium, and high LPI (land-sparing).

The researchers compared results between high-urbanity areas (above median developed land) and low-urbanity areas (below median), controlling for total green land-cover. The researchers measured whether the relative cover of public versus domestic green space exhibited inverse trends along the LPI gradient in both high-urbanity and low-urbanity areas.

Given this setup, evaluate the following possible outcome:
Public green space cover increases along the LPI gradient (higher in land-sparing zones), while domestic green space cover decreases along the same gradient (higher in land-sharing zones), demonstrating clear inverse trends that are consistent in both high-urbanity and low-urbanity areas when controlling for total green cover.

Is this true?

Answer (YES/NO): NO